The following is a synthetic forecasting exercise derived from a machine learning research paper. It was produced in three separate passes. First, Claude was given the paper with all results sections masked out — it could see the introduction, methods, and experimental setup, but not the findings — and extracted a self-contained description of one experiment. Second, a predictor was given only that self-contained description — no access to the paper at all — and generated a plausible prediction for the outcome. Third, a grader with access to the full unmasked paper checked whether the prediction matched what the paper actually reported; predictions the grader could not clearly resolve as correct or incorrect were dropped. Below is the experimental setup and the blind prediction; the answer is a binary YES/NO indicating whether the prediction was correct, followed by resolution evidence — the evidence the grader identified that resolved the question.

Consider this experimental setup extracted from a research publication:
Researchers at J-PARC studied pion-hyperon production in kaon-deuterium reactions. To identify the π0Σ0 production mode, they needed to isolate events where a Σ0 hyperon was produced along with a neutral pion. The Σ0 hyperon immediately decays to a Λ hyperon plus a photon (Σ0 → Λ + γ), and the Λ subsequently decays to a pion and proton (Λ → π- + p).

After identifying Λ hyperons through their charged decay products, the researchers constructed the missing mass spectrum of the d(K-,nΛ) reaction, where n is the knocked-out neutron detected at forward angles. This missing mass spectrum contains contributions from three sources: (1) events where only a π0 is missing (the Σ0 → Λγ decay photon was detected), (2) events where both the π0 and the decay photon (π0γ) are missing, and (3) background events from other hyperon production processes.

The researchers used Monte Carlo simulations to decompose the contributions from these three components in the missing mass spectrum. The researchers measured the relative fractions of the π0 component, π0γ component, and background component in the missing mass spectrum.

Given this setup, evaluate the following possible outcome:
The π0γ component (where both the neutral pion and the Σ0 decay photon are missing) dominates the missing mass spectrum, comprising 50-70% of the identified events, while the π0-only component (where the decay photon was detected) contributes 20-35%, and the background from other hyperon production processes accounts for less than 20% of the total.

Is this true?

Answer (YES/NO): NO